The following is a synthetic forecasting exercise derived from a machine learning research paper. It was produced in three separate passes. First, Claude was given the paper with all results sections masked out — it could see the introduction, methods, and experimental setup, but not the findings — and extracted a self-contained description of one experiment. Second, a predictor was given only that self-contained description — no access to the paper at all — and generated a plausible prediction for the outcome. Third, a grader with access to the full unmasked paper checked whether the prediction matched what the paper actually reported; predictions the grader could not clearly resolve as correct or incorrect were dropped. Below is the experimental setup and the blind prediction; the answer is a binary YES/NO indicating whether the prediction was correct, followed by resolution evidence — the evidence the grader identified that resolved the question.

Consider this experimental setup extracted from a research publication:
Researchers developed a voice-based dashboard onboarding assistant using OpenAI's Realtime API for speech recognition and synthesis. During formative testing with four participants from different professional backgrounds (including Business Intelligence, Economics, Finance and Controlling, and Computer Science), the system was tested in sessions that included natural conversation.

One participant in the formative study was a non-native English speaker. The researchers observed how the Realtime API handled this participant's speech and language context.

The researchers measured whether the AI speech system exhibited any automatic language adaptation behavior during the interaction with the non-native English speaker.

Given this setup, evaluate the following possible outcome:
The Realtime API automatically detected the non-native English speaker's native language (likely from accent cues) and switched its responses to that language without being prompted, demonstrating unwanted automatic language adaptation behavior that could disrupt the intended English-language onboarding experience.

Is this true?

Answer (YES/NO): NO